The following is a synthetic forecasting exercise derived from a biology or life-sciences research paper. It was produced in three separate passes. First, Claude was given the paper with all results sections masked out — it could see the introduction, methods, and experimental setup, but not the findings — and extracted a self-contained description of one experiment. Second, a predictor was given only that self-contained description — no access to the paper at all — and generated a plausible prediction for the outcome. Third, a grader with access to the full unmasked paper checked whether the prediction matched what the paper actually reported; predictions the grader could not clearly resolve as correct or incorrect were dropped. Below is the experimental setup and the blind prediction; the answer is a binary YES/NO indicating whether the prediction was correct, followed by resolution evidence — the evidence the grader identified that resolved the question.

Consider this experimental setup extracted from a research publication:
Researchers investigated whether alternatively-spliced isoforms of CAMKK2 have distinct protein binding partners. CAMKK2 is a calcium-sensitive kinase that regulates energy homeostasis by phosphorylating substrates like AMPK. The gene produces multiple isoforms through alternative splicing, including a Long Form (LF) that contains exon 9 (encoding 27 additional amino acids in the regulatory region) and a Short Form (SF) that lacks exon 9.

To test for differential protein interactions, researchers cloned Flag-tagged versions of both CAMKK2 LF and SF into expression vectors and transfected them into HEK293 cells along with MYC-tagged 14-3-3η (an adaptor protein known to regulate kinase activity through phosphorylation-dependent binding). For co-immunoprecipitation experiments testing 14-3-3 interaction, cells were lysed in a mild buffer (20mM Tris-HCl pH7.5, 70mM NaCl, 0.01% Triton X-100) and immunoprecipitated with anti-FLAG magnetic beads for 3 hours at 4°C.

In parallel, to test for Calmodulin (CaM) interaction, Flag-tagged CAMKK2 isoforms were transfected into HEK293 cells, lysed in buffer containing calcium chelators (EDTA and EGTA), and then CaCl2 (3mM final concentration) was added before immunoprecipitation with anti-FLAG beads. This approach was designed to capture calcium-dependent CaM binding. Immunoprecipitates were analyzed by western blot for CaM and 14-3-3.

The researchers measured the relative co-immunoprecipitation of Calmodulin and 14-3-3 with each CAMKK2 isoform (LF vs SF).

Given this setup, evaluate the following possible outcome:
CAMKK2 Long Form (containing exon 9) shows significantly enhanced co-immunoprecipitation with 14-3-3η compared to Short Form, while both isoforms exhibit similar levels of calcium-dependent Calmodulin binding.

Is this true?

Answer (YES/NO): NO